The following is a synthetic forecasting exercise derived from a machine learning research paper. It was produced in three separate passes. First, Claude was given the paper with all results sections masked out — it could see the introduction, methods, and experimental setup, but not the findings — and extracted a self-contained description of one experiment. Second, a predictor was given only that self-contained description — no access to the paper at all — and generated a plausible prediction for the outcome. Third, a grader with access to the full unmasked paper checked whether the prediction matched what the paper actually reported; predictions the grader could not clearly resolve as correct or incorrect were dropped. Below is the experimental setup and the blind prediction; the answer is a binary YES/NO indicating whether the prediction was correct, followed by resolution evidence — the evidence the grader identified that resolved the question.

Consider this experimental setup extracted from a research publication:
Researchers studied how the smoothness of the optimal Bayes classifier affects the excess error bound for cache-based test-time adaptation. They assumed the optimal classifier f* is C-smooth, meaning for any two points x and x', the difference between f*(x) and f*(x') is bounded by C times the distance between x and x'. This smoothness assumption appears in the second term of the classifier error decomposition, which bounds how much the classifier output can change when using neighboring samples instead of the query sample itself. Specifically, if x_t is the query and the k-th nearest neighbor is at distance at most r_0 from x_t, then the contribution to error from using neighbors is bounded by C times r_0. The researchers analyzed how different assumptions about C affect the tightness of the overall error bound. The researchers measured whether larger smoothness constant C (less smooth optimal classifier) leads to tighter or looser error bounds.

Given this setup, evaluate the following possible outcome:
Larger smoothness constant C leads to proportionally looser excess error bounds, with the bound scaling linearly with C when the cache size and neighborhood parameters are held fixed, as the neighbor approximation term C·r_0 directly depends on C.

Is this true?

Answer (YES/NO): NO